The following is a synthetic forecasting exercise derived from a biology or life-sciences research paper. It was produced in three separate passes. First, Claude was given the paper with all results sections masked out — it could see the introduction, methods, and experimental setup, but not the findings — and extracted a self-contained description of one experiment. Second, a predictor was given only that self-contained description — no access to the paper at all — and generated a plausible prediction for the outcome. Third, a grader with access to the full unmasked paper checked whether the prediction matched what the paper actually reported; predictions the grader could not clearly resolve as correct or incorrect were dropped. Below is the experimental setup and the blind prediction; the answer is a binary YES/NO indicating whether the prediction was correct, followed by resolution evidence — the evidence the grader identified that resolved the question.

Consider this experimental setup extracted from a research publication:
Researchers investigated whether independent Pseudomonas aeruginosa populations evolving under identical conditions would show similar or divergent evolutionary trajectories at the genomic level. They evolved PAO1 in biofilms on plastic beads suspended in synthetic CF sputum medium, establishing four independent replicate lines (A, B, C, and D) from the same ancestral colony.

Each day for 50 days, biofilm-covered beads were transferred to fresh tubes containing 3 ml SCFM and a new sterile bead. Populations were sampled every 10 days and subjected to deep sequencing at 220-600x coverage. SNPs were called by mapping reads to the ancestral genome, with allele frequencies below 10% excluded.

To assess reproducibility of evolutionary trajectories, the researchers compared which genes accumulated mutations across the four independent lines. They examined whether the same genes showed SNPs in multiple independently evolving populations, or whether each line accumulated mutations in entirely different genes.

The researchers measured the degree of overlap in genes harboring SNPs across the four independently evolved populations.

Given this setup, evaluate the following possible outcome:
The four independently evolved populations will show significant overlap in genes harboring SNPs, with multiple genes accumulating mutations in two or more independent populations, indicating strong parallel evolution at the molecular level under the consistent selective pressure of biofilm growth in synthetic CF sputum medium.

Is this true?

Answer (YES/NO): YES